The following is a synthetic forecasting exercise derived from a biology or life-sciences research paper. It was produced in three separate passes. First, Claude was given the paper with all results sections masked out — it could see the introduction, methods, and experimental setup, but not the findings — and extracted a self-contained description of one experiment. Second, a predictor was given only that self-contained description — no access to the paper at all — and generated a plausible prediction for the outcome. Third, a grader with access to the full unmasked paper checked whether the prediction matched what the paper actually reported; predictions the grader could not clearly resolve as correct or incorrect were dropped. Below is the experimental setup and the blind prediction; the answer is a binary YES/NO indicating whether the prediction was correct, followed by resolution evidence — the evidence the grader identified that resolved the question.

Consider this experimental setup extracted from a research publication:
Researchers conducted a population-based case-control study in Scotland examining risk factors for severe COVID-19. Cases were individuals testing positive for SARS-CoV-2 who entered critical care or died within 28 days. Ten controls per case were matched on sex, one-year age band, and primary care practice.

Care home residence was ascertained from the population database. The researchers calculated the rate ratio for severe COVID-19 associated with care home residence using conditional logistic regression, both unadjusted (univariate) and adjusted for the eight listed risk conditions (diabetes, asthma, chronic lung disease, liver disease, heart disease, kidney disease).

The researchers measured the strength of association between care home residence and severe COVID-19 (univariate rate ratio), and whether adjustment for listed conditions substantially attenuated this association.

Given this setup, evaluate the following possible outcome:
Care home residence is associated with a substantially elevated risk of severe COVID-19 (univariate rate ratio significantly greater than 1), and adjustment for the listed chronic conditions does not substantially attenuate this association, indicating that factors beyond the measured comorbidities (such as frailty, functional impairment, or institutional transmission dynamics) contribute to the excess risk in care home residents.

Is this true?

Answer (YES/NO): NO